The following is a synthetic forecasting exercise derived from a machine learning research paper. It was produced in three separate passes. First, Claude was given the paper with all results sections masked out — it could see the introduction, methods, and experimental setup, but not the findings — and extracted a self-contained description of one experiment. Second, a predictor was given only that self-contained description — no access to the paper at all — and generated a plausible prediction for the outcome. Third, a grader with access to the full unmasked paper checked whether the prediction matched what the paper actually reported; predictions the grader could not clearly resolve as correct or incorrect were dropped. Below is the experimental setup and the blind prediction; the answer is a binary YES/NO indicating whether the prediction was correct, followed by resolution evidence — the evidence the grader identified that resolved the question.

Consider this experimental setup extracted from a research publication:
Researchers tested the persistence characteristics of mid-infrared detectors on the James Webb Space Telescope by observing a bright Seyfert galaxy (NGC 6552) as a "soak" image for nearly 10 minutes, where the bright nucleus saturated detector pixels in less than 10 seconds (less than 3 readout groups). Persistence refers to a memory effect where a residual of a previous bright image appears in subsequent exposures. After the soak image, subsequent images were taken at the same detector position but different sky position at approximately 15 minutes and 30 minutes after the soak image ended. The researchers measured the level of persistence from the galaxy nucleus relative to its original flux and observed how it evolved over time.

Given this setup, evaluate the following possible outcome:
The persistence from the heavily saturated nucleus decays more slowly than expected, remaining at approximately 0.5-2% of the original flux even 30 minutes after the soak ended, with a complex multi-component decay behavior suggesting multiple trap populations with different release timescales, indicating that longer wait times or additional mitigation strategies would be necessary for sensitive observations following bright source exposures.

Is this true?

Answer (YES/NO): NO